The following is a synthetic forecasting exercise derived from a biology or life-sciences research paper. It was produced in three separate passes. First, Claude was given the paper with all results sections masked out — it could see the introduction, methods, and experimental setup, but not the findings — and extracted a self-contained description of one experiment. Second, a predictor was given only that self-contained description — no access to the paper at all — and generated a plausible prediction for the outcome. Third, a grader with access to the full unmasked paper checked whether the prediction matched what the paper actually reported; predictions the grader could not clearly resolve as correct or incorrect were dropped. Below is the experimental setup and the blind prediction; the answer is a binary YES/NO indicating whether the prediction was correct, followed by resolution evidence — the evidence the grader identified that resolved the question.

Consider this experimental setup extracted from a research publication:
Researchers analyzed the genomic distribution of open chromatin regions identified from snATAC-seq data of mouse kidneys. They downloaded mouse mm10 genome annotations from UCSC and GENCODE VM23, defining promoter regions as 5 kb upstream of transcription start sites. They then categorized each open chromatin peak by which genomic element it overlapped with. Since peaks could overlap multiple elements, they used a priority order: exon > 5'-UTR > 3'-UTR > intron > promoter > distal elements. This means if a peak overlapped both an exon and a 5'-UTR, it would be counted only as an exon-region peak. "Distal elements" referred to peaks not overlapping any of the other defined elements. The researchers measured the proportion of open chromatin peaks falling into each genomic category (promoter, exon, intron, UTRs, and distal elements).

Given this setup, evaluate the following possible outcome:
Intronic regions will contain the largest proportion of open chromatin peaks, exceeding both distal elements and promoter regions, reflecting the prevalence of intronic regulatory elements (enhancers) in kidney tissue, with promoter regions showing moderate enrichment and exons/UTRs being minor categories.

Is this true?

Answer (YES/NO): NO